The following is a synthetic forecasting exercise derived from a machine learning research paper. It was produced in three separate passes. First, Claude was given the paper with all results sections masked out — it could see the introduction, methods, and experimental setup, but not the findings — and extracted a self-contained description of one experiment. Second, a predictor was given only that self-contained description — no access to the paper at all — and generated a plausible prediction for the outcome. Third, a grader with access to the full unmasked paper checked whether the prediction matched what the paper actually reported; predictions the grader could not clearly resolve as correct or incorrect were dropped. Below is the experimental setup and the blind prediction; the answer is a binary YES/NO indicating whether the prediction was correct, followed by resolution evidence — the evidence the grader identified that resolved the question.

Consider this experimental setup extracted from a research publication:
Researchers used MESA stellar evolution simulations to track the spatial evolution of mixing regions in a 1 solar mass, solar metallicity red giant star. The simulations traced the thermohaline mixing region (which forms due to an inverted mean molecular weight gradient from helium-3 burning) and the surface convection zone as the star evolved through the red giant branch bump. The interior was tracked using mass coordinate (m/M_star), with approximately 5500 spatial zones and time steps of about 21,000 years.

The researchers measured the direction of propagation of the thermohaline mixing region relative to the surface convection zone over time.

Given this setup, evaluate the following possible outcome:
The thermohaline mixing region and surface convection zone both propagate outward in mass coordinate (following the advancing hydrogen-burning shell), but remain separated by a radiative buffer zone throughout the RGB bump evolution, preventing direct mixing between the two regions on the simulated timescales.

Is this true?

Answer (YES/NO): NO